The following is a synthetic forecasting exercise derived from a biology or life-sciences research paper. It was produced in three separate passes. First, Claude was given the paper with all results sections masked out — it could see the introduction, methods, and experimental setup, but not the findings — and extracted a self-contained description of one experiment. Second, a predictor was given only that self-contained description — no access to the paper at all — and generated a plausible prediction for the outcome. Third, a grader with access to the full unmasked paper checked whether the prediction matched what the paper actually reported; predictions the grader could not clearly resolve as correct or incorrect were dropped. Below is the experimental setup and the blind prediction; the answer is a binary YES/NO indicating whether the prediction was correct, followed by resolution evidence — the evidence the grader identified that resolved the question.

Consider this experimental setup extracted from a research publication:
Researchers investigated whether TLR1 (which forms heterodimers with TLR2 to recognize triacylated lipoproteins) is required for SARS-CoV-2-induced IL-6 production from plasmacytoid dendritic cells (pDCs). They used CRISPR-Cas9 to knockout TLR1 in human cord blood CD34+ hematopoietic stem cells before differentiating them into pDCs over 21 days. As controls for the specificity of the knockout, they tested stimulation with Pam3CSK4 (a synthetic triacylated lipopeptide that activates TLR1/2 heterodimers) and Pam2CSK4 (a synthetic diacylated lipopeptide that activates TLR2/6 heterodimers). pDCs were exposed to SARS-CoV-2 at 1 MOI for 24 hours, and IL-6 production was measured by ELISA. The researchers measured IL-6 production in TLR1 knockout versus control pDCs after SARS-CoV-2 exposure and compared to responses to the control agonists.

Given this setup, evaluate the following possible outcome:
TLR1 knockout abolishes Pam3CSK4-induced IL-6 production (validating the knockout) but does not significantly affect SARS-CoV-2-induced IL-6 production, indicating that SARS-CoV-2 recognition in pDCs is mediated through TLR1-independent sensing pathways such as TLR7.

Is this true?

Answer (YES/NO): NO